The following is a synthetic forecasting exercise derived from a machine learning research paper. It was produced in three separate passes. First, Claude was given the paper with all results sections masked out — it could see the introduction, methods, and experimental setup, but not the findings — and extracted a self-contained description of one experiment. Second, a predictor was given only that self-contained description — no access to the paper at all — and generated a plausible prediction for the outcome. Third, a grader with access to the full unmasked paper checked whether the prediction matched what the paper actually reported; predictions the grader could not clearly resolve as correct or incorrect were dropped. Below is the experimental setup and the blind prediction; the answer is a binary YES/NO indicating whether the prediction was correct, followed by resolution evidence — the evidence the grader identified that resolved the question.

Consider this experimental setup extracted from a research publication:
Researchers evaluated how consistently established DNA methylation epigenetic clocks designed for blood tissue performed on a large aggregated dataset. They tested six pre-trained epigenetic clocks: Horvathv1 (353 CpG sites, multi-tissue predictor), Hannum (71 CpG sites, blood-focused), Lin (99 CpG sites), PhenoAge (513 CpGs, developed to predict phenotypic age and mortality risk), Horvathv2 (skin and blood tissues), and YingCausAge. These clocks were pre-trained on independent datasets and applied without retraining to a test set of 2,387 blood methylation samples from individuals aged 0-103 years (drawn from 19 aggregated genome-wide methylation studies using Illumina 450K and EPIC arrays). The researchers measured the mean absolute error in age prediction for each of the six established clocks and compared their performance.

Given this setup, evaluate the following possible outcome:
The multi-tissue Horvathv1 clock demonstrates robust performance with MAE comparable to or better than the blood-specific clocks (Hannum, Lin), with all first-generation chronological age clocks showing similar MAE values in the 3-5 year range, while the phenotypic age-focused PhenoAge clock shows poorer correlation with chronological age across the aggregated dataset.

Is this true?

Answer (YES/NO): NO